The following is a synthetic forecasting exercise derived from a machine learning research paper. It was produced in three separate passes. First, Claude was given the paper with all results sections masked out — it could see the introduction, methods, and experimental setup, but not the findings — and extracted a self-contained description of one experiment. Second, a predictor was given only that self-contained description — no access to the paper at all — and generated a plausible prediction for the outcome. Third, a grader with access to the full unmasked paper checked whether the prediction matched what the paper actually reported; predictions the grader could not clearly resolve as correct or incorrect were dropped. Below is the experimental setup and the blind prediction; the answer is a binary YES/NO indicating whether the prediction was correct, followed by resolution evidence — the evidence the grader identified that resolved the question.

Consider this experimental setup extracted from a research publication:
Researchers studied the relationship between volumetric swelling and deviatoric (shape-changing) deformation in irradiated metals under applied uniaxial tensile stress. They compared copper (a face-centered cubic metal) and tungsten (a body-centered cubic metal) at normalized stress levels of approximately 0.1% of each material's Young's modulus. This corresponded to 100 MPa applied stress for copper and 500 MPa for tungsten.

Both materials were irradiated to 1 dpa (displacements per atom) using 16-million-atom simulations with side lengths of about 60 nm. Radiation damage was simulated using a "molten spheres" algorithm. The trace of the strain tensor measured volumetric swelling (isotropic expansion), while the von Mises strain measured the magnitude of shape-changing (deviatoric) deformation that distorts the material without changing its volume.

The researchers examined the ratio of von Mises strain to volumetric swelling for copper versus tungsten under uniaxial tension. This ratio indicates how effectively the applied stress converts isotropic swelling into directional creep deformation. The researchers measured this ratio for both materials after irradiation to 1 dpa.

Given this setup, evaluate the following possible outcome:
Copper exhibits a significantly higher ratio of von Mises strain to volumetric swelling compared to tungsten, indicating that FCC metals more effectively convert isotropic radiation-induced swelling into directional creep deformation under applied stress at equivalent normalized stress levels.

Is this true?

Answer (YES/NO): NO